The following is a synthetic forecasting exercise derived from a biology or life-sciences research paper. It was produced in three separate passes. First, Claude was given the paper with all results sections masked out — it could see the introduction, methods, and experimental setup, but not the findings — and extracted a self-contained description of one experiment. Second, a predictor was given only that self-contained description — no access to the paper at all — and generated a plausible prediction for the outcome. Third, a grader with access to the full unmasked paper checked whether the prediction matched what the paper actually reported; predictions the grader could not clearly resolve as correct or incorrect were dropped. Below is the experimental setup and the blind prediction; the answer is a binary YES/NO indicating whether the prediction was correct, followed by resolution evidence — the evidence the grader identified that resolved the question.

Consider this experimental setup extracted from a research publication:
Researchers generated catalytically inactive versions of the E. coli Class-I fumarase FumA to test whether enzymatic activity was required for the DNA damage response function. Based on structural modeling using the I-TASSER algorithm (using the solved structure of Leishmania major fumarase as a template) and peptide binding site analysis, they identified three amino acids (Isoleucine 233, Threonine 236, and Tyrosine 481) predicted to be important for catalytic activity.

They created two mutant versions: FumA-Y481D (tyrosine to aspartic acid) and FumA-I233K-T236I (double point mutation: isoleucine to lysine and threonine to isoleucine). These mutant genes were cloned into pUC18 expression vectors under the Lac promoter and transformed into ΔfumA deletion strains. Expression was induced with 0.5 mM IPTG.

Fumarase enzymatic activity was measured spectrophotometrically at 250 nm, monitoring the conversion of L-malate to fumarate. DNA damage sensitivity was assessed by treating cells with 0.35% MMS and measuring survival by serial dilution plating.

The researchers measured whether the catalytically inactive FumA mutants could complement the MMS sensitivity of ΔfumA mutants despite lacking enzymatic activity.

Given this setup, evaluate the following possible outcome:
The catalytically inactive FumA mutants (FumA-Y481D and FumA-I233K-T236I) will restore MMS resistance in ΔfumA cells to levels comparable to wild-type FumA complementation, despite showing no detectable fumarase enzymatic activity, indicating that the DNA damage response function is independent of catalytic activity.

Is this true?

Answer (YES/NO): NO